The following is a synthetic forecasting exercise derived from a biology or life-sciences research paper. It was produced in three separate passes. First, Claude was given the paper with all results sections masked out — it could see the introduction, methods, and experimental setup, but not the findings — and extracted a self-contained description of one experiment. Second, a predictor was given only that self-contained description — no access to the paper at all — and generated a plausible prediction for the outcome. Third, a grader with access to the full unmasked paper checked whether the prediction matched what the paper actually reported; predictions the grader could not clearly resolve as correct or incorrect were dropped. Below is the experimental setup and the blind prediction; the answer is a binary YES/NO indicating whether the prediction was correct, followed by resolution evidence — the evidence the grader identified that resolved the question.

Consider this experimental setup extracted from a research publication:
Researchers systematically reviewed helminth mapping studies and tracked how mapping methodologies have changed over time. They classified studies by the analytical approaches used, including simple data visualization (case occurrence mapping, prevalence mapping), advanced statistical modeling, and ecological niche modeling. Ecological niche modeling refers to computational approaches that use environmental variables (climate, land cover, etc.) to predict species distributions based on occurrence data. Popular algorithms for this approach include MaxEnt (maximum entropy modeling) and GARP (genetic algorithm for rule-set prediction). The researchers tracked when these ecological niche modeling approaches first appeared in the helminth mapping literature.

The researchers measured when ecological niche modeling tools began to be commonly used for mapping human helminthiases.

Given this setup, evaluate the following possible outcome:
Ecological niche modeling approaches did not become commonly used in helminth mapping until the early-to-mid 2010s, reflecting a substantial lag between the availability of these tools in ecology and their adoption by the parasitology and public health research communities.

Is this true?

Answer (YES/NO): NO